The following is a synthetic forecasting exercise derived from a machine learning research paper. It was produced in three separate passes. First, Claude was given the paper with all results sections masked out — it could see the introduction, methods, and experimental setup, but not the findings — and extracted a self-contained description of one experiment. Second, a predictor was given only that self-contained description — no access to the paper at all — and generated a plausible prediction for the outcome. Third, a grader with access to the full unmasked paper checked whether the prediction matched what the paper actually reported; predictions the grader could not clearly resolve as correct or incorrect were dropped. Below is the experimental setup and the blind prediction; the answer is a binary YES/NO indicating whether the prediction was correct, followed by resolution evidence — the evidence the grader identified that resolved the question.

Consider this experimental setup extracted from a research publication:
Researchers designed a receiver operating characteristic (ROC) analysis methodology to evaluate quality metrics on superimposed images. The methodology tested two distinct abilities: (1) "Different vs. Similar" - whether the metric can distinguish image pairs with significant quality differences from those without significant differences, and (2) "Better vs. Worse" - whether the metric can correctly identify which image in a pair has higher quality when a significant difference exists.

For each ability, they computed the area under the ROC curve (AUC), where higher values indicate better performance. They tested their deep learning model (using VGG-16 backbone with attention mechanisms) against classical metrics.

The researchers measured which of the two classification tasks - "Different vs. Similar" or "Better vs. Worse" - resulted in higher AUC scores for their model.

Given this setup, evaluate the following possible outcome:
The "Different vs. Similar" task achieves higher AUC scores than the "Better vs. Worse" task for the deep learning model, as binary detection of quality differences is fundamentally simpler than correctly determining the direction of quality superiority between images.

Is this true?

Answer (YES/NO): NO